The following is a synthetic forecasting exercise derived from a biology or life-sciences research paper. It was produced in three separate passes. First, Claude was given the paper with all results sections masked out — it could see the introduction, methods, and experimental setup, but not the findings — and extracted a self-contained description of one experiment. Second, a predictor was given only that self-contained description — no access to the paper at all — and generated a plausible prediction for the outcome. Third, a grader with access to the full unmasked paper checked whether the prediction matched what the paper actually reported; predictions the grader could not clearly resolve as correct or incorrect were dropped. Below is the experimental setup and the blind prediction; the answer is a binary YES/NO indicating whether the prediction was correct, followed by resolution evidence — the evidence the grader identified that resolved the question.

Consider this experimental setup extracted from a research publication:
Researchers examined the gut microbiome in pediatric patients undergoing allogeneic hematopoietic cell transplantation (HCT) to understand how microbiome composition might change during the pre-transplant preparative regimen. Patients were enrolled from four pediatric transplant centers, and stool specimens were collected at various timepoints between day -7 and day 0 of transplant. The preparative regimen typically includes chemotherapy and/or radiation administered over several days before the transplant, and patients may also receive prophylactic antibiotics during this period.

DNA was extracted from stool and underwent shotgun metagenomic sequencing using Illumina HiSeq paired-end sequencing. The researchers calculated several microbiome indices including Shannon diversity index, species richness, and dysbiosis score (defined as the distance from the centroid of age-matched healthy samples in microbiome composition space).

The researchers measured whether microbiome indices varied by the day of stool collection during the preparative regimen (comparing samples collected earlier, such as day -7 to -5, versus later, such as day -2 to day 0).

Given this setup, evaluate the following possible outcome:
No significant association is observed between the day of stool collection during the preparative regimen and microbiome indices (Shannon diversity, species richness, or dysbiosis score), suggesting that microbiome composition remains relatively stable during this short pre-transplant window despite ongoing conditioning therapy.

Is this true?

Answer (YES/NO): YES